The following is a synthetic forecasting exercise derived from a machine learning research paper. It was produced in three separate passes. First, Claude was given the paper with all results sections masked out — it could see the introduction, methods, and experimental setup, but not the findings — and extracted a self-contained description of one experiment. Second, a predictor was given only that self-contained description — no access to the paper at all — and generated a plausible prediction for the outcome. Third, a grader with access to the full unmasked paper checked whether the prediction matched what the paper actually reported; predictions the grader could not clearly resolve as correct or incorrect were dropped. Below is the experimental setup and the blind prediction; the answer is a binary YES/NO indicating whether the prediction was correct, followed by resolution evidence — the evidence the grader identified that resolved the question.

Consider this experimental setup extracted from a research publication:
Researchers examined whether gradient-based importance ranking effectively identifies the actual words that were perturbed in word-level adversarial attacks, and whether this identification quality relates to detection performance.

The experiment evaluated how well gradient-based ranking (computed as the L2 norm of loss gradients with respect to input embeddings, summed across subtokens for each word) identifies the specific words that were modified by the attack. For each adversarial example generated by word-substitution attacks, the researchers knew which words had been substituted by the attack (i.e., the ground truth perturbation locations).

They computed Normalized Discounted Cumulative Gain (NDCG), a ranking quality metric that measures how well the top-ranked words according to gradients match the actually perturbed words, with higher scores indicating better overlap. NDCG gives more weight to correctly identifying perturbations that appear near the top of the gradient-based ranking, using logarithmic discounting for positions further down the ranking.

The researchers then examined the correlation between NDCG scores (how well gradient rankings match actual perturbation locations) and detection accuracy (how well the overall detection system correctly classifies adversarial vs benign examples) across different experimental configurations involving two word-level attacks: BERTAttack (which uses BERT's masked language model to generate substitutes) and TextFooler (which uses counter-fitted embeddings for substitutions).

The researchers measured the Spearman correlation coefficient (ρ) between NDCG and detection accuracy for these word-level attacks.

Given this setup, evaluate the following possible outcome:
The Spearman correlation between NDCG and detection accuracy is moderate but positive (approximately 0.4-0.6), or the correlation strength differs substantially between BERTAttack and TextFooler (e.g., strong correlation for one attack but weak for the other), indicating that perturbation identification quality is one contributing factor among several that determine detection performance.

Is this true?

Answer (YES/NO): NO